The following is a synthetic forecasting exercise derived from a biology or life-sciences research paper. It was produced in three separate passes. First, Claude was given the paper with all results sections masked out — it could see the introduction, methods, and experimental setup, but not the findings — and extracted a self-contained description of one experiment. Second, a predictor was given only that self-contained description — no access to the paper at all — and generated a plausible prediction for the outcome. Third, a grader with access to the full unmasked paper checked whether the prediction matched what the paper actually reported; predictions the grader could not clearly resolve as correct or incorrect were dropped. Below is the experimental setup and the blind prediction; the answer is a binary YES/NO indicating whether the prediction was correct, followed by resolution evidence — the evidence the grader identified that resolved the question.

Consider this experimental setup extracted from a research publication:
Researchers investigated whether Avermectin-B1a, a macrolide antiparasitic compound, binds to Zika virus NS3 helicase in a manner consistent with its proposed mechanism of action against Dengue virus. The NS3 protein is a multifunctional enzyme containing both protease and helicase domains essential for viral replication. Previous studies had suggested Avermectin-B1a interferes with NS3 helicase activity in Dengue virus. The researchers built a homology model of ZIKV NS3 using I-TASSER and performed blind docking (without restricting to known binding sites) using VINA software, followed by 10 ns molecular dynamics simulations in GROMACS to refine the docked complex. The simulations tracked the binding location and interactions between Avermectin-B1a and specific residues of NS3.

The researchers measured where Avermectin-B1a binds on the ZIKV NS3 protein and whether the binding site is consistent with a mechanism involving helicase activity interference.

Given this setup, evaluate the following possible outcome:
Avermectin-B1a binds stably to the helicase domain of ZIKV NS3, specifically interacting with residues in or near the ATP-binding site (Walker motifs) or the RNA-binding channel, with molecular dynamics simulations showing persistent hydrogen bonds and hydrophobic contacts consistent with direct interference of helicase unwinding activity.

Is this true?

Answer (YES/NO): NO